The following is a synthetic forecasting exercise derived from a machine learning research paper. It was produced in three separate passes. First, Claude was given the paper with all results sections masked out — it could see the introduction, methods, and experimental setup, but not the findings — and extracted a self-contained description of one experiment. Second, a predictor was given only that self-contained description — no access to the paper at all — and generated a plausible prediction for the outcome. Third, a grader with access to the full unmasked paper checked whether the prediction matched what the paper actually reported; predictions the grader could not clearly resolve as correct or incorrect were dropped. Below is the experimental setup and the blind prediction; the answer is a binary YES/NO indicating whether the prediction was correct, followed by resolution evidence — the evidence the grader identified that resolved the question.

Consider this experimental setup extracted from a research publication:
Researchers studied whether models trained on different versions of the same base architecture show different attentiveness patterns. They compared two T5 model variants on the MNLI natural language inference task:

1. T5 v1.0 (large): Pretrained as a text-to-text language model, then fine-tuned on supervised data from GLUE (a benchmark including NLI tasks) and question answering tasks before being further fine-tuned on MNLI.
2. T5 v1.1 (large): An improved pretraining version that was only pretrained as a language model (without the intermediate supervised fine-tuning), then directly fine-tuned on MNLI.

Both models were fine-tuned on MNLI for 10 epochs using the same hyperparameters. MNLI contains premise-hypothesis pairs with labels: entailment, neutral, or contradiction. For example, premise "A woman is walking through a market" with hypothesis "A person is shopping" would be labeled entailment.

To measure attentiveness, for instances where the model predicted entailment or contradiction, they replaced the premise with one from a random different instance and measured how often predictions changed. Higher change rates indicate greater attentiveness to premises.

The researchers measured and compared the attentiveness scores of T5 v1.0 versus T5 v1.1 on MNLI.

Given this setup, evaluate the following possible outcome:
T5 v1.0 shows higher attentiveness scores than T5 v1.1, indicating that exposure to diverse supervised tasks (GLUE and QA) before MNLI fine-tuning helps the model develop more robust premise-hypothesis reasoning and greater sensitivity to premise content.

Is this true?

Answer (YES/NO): YES